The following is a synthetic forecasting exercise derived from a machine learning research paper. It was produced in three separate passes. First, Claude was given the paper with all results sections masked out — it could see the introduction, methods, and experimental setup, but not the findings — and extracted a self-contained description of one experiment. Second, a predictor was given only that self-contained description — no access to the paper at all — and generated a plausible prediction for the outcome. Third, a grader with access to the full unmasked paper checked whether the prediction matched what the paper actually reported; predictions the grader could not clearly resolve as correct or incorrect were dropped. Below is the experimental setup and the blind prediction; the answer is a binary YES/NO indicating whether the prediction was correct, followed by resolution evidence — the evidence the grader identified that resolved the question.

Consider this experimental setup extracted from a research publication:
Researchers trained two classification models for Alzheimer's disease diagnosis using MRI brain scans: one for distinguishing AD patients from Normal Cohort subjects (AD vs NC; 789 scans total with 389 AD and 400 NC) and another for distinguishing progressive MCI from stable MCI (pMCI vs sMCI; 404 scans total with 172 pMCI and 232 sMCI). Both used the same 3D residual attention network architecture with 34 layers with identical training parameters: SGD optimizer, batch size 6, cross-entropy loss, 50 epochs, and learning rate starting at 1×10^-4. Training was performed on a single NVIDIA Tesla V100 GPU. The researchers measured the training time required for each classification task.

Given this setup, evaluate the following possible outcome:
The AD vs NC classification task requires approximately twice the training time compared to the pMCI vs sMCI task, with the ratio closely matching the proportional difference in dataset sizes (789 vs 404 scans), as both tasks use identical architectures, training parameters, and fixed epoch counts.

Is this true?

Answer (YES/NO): NO